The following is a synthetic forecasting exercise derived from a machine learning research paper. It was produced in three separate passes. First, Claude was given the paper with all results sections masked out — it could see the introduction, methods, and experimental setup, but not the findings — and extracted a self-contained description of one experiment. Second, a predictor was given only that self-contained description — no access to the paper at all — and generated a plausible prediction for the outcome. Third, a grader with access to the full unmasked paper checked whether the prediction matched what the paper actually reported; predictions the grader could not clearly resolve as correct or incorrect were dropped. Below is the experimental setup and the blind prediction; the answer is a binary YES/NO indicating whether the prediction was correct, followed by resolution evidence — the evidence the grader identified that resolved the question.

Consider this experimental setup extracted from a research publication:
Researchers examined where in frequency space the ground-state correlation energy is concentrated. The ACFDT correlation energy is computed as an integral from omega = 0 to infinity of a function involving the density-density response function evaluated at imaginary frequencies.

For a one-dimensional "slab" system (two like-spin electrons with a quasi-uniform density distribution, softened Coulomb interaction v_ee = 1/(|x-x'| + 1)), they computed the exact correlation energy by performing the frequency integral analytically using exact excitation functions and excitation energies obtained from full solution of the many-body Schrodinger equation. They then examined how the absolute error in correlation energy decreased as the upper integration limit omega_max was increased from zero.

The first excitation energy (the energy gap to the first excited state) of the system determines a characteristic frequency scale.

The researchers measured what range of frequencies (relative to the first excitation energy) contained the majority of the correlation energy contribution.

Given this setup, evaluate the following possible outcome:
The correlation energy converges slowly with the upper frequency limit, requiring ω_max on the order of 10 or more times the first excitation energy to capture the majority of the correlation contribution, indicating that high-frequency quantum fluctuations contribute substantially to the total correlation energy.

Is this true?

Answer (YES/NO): NO